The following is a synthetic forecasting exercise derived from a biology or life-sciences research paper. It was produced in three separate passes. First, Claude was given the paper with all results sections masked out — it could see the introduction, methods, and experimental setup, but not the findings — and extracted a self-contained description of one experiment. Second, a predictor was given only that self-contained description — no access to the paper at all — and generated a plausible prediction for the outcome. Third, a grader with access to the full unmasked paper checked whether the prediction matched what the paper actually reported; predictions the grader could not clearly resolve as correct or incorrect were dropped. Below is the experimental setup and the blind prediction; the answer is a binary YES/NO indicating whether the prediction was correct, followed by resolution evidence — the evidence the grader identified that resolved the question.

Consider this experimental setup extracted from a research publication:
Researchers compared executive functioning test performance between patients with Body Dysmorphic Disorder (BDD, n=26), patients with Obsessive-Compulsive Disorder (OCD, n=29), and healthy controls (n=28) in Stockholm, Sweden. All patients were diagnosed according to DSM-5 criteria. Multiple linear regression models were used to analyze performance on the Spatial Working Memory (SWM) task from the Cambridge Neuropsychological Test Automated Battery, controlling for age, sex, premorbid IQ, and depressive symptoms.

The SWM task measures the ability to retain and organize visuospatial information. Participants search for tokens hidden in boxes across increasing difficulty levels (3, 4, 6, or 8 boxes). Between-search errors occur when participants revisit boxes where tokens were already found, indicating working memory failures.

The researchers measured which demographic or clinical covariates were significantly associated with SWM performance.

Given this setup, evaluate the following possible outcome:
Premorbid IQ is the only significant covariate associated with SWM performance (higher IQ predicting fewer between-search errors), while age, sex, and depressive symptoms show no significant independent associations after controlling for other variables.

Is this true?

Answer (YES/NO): NO